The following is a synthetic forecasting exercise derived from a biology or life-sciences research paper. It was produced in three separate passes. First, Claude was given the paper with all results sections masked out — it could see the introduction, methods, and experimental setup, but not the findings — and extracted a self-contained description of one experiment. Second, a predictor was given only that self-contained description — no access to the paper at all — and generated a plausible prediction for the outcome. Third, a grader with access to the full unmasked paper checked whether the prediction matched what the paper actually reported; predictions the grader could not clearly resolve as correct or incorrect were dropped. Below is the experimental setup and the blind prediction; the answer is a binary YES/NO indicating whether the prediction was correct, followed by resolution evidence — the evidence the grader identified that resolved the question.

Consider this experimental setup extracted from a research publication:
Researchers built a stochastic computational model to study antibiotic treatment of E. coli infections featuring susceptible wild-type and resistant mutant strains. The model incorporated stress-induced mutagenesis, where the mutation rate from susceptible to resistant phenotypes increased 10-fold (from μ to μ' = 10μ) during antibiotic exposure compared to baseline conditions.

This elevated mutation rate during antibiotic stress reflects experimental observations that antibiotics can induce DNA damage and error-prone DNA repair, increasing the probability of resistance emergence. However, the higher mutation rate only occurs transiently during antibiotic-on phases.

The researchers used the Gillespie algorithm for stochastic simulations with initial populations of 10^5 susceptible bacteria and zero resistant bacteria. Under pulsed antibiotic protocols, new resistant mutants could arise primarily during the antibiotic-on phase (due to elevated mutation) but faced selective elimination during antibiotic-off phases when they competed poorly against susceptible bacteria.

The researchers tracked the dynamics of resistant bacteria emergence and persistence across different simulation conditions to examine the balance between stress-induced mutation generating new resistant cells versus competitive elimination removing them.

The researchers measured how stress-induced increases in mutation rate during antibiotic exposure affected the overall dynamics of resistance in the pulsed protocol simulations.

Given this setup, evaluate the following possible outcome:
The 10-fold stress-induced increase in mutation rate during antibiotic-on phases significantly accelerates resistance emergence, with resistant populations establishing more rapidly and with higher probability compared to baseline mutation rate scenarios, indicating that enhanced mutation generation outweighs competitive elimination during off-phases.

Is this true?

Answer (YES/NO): NO